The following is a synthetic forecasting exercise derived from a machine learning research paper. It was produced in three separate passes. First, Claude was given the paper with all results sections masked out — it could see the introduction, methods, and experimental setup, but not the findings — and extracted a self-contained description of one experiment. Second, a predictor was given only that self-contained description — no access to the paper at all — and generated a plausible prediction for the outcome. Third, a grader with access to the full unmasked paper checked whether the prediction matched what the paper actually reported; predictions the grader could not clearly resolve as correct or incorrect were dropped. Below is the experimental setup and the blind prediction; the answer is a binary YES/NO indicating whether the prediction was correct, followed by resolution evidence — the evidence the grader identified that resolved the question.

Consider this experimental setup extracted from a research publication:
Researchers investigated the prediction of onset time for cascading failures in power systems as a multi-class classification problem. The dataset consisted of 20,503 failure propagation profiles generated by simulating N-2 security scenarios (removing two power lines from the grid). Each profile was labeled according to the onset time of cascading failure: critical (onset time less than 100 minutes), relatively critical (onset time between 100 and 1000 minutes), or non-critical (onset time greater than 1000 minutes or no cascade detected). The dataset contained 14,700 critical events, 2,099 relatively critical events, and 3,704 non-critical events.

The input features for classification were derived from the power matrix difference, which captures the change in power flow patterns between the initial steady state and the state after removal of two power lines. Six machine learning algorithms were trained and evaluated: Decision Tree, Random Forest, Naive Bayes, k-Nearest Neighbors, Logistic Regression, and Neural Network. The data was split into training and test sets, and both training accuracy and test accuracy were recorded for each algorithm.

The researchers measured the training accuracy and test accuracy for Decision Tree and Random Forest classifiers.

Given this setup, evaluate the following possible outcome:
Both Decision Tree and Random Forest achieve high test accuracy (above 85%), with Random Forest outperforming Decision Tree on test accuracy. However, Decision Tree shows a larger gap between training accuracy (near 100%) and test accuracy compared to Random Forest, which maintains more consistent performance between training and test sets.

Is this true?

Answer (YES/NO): YES